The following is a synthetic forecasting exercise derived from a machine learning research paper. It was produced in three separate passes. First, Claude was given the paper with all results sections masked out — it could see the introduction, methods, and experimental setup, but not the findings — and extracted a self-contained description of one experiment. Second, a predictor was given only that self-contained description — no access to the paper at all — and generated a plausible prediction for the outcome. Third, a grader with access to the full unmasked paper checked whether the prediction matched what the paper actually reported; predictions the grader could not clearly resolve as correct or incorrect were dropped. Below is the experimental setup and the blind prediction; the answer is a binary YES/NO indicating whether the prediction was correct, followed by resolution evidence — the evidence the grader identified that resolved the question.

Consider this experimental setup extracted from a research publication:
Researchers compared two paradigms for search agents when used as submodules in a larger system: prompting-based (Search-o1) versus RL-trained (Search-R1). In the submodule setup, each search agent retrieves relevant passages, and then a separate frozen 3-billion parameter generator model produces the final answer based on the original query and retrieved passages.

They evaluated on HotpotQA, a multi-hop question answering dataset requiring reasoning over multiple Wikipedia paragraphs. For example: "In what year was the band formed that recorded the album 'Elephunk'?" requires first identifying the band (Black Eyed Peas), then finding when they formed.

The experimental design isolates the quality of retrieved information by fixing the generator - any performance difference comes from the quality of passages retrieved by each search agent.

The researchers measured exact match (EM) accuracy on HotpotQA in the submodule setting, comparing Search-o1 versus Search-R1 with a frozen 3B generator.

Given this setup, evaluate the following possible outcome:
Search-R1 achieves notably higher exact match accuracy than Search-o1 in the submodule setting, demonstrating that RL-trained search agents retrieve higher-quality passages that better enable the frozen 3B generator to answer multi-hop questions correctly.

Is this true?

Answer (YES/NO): YES